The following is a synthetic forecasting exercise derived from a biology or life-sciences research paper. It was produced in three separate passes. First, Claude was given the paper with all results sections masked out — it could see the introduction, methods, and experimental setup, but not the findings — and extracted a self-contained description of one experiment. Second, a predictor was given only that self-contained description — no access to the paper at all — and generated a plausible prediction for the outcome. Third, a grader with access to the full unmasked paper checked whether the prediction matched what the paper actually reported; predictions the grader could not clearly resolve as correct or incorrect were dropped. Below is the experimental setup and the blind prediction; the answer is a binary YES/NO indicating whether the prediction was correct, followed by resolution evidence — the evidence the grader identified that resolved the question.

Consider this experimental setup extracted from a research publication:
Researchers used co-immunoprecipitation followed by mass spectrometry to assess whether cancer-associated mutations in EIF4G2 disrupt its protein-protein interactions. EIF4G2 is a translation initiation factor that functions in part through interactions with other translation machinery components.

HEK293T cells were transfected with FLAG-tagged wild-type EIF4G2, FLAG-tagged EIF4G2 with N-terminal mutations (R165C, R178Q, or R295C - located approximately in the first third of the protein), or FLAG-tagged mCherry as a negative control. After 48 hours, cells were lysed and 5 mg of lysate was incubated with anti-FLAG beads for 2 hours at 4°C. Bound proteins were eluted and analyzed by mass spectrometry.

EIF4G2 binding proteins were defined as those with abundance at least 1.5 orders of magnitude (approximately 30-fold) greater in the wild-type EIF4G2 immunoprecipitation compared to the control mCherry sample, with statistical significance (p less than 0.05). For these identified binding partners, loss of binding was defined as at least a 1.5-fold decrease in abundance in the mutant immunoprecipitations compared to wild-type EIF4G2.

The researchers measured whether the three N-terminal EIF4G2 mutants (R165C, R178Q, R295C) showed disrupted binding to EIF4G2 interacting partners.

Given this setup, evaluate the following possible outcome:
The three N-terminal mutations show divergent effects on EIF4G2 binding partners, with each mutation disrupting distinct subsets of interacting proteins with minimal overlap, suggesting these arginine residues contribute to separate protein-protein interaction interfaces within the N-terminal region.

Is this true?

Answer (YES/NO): NO